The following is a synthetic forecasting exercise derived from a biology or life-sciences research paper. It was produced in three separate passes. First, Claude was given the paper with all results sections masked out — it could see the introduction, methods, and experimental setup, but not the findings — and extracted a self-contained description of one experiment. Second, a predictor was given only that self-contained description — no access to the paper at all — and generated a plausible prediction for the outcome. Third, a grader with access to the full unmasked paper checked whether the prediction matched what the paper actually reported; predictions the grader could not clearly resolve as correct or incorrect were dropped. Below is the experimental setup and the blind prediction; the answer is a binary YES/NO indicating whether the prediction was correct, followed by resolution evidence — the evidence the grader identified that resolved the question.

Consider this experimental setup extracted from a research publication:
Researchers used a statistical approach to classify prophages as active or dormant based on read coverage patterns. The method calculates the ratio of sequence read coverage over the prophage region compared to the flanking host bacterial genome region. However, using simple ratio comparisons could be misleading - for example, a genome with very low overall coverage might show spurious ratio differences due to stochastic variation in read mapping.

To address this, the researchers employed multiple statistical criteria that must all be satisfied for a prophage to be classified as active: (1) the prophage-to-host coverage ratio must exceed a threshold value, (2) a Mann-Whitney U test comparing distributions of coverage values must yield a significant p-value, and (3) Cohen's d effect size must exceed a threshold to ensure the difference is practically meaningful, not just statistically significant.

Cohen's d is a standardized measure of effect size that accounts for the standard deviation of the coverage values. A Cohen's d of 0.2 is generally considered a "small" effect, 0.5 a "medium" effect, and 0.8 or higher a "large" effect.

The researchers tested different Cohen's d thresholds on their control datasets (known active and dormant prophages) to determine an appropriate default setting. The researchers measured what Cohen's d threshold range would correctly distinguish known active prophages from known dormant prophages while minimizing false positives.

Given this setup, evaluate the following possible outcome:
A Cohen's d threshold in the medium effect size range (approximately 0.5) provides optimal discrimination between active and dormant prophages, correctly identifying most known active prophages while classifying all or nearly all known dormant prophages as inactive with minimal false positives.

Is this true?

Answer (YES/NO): NO